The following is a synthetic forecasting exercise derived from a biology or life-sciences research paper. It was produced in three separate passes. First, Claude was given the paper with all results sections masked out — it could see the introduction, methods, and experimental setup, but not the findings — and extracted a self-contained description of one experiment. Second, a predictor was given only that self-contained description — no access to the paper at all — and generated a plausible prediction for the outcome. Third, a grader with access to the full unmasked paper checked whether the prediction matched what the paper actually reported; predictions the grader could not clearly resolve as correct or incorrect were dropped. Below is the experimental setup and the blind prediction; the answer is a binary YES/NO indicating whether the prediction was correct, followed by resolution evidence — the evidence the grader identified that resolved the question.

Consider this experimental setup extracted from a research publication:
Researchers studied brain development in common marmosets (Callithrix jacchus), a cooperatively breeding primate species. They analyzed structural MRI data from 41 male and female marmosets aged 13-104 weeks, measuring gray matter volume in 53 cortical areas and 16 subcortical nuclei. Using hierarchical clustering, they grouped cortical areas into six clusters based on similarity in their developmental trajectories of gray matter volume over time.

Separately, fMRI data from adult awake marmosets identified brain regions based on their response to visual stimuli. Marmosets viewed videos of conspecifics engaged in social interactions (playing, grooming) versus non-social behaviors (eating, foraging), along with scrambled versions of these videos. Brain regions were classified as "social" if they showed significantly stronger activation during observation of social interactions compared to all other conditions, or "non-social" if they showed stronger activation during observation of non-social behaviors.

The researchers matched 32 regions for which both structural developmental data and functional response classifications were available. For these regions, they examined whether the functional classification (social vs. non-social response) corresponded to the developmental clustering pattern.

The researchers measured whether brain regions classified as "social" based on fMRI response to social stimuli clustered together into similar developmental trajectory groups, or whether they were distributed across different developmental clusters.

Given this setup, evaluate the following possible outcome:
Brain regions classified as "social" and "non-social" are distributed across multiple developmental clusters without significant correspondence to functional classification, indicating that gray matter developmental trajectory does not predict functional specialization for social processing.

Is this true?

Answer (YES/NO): NO